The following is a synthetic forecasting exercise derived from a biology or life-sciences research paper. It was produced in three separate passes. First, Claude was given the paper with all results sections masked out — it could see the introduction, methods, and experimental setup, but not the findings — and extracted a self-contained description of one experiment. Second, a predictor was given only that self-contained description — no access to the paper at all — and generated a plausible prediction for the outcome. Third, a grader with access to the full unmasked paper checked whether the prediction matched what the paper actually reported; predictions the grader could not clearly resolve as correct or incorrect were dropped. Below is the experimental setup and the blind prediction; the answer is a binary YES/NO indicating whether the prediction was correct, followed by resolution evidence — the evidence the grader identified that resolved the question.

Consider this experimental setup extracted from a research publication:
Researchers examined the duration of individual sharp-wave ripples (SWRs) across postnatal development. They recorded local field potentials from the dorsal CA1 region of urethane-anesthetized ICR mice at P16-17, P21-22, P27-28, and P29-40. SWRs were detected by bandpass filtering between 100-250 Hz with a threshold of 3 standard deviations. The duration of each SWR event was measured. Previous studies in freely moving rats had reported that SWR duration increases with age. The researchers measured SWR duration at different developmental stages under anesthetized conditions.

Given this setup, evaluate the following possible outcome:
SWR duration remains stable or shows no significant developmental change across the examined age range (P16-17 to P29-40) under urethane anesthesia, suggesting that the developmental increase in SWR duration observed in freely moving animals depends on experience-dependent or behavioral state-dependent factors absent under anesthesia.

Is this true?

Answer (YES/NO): YES